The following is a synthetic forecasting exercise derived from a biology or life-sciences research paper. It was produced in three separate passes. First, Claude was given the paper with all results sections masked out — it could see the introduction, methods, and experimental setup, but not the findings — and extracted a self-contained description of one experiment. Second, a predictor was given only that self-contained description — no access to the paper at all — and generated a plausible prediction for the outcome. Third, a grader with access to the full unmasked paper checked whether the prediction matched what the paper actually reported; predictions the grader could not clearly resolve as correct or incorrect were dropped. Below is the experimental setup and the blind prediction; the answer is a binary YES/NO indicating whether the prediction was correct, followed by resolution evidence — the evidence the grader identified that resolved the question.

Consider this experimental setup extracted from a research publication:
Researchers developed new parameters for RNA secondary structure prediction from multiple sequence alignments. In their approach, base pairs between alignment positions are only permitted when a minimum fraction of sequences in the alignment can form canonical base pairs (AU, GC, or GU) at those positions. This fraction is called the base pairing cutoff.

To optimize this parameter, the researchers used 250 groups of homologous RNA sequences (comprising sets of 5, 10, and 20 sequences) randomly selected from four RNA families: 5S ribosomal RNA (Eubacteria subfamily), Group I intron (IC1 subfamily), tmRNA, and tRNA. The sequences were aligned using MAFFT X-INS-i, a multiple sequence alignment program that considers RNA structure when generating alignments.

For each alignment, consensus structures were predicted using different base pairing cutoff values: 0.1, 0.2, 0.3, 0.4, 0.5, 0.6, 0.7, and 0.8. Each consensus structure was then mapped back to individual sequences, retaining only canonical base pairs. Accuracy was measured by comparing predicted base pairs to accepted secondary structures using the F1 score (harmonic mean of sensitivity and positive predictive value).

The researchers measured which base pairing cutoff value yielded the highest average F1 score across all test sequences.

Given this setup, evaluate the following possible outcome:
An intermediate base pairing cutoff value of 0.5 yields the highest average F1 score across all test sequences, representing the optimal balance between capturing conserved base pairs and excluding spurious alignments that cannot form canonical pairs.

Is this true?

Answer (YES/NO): NO